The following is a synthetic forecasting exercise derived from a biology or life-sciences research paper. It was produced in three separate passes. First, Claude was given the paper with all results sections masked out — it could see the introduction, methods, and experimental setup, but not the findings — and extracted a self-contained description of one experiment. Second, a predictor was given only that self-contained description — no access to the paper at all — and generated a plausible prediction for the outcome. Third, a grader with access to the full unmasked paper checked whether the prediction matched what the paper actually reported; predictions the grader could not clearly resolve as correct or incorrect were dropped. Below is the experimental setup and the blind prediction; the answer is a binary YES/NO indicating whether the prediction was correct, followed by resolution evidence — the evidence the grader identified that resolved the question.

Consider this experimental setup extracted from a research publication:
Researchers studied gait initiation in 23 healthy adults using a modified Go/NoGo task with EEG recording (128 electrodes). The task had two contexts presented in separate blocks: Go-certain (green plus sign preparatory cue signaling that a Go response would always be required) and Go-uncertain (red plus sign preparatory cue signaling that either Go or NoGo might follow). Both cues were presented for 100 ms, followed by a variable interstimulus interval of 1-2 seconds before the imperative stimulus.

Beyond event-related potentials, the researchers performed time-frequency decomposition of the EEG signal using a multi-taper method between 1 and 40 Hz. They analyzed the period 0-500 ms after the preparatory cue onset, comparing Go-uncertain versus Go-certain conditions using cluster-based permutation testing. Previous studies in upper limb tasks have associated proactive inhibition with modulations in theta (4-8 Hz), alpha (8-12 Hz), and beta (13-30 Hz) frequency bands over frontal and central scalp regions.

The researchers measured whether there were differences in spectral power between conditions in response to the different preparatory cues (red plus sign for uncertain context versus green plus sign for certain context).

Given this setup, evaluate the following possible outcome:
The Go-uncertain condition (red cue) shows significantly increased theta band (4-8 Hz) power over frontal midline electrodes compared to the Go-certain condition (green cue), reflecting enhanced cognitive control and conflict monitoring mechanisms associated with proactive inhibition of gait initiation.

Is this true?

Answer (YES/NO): NO